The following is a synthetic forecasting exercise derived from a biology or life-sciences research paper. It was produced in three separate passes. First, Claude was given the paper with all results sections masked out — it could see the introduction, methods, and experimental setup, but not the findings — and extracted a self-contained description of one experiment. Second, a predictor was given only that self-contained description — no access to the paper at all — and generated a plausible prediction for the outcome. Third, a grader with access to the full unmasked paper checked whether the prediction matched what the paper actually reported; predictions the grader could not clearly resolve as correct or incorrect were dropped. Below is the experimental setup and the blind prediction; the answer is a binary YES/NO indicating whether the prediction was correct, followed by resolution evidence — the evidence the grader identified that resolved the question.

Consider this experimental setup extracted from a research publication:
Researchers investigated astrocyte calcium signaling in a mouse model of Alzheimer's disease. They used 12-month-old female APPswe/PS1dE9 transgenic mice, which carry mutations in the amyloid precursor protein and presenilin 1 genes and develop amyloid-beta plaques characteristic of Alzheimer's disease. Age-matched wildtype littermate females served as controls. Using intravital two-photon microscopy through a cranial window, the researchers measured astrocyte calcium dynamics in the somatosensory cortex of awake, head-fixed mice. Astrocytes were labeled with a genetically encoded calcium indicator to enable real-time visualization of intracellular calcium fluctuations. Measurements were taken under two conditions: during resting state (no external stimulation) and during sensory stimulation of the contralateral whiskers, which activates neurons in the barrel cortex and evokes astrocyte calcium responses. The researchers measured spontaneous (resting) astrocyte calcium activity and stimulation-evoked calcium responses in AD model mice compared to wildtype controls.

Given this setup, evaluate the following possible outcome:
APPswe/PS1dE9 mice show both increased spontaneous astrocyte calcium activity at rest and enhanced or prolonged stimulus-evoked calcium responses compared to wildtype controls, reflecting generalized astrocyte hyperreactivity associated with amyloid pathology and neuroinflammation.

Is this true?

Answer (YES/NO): NO